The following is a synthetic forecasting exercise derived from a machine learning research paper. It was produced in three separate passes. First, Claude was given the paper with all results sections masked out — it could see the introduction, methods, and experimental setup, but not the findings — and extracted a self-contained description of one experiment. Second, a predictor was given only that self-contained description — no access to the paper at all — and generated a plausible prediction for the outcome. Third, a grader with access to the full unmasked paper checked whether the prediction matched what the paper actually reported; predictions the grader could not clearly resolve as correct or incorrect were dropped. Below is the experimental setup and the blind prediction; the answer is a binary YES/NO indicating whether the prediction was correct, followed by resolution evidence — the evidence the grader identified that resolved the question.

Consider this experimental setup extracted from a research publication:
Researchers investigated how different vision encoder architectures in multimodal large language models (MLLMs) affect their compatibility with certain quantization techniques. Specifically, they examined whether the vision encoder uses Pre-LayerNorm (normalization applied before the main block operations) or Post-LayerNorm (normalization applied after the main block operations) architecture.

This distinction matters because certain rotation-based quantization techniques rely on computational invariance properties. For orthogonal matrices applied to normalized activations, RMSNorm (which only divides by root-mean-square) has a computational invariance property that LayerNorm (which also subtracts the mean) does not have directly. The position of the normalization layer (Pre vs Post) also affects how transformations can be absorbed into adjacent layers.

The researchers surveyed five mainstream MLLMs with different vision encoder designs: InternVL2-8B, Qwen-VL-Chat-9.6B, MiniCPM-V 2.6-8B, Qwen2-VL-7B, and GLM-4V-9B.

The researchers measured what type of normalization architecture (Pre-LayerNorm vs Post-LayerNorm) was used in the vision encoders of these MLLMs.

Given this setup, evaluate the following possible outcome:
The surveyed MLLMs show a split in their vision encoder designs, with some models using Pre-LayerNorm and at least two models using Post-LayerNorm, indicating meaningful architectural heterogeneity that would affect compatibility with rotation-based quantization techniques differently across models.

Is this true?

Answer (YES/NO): NO